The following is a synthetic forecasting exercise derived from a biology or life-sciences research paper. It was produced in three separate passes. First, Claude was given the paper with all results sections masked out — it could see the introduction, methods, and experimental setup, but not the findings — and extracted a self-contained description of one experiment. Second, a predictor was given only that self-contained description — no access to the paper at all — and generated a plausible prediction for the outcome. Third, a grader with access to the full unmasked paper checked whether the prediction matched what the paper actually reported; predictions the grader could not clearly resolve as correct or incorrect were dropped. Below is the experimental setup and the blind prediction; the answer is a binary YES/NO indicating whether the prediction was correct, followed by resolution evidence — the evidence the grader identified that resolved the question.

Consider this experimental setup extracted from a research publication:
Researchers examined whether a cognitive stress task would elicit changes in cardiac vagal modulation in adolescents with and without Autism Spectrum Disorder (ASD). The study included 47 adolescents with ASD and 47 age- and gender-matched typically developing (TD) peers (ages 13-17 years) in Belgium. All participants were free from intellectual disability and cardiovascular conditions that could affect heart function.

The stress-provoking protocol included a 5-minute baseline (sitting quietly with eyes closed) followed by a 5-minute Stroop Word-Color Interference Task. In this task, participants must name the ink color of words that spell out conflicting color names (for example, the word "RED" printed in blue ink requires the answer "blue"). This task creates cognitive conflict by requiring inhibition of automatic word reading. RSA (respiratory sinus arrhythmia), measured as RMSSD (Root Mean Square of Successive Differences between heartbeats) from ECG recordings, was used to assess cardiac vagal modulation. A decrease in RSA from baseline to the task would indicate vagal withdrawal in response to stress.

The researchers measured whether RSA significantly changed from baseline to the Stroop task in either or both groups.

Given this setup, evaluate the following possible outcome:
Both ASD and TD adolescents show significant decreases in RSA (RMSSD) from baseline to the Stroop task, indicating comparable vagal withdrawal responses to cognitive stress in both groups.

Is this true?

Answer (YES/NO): NO